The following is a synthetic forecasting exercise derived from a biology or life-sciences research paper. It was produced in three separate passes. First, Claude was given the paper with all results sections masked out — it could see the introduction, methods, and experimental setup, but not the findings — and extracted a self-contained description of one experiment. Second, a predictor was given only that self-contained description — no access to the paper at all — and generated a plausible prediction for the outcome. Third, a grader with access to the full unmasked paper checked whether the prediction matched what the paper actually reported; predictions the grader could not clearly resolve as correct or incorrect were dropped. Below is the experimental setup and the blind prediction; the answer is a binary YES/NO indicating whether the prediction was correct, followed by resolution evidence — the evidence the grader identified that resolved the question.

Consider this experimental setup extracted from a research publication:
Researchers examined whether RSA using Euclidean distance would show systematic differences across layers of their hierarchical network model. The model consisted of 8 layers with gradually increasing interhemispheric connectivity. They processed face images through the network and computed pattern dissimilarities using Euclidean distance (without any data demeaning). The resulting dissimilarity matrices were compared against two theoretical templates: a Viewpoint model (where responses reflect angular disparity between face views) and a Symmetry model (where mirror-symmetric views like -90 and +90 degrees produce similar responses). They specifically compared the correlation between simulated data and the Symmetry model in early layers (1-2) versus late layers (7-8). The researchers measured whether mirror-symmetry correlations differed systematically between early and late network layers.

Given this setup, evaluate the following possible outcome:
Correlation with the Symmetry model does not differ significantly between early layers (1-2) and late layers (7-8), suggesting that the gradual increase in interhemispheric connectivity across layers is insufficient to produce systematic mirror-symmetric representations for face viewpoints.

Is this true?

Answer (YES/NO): NO